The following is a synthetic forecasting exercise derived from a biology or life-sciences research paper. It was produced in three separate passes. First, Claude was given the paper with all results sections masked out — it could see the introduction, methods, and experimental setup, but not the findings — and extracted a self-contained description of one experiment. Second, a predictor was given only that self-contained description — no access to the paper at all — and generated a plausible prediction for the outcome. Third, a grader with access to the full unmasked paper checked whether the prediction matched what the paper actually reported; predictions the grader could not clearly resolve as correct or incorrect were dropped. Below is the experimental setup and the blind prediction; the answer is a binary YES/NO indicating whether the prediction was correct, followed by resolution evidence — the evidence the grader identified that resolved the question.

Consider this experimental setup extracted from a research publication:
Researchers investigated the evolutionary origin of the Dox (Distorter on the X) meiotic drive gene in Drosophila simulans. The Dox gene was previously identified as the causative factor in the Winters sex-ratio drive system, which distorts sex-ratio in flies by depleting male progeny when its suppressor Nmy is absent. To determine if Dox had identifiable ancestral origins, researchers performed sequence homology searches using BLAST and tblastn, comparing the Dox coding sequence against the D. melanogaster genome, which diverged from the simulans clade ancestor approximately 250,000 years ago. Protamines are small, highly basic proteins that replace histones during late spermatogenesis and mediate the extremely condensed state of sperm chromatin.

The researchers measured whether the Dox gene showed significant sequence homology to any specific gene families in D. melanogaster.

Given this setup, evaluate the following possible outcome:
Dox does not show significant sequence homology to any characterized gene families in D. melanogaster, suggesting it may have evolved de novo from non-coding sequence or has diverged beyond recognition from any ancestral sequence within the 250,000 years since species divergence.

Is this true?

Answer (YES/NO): NO